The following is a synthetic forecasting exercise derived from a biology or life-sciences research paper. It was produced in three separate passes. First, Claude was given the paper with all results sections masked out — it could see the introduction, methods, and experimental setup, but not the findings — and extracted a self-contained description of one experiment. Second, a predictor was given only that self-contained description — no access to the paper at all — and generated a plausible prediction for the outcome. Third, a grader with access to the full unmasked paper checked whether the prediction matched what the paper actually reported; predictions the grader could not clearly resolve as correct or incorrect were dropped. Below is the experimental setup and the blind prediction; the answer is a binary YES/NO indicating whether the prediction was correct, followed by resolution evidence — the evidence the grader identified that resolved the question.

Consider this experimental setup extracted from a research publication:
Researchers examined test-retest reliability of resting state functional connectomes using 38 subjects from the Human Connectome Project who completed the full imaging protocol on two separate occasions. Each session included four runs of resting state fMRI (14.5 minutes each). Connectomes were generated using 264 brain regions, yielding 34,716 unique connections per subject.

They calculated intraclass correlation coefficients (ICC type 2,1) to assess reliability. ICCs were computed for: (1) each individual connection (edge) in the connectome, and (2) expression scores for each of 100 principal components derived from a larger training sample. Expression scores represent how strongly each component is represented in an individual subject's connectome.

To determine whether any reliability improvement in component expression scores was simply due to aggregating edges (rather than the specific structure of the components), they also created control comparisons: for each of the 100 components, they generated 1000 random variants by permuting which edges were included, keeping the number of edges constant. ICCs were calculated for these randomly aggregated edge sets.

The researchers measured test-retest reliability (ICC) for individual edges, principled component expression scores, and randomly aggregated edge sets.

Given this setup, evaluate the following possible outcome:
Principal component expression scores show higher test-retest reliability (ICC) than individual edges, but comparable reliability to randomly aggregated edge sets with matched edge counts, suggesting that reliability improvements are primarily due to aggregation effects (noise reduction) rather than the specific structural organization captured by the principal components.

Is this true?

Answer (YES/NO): NO